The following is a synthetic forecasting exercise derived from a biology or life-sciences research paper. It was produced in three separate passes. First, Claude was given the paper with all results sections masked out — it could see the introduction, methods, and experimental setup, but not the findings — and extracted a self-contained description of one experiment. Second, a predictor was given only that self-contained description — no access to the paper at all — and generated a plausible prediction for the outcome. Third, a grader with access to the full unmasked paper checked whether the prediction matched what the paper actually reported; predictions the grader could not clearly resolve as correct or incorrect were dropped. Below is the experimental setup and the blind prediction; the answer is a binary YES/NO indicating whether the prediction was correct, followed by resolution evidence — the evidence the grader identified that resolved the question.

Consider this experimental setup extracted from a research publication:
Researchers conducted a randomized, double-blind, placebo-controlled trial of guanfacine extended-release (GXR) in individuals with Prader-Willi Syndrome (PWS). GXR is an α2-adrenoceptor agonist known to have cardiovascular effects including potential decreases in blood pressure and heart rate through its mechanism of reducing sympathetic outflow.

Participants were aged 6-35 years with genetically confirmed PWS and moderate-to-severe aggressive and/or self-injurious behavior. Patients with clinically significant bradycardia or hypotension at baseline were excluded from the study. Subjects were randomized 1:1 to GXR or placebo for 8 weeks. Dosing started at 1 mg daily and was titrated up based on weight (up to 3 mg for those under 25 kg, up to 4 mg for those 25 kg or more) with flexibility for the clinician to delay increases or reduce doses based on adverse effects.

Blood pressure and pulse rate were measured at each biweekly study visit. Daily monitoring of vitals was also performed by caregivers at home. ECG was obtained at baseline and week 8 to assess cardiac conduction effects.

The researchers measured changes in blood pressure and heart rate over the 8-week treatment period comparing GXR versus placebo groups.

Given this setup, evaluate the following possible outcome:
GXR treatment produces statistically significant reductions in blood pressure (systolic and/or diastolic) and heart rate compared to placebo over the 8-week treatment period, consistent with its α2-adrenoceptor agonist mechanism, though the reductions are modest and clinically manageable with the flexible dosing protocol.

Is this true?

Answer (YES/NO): NO